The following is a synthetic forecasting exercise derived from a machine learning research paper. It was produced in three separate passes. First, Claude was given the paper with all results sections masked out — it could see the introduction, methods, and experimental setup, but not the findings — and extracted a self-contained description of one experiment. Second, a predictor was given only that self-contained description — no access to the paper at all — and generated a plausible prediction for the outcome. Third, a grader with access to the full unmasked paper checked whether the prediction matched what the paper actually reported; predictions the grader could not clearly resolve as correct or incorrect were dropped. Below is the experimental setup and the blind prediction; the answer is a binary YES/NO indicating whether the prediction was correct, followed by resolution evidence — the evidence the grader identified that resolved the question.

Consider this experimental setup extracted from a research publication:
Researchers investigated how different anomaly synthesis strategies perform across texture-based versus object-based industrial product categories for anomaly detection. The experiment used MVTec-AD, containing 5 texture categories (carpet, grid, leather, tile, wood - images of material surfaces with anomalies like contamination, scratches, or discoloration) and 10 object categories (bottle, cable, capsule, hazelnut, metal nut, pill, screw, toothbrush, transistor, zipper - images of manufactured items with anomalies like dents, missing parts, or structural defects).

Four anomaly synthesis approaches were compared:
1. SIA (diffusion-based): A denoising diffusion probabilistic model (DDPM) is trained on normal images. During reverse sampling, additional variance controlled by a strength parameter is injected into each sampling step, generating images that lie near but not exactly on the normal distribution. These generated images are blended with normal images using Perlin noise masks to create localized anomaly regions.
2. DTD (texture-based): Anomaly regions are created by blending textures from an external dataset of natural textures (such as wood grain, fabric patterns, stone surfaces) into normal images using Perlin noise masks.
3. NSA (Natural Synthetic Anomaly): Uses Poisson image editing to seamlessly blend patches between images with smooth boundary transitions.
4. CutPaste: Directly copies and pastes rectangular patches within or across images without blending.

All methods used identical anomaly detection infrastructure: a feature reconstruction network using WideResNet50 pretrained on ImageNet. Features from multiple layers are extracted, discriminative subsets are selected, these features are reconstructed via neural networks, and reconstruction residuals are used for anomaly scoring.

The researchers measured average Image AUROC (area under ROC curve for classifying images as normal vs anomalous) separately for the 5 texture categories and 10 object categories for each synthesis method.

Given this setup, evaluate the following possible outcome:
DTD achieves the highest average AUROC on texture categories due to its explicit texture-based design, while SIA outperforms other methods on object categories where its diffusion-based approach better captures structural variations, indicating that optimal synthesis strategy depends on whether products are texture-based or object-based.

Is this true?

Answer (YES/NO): YES